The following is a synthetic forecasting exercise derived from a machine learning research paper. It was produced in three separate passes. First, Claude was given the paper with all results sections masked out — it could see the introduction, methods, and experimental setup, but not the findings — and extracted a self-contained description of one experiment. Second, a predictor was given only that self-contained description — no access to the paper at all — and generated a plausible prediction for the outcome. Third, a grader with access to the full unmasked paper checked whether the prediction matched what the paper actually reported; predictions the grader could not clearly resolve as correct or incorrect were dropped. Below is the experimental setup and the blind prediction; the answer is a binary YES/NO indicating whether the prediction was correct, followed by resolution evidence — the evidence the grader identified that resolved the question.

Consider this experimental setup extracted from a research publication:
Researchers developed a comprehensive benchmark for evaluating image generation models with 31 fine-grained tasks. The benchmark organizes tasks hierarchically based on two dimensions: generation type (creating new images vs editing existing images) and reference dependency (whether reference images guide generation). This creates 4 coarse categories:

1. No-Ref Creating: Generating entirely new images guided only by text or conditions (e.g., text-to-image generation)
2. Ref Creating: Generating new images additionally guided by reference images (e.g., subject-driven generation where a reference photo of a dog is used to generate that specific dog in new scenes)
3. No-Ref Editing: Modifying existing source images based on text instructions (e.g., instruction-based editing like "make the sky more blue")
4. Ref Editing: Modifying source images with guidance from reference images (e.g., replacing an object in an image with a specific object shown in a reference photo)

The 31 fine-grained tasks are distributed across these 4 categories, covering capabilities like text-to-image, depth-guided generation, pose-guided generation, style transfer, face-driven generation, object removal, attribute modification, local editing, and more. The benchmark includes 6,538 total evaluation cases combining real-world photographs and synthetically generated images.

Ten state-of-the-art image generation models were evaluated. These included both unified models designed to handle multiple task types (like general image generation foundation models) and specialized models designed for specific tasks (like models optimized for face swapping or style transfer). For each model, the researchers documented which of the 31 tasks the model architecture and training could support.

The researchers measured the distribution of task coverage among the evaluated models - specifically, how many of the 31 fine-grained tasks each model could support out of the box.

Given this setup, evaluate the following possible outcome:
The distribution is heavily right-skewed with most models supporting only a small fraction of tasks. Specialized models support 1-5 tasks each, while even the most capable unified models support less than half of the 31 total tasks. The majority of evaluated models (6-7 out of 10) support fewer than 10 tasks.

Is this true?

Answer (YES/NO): NO